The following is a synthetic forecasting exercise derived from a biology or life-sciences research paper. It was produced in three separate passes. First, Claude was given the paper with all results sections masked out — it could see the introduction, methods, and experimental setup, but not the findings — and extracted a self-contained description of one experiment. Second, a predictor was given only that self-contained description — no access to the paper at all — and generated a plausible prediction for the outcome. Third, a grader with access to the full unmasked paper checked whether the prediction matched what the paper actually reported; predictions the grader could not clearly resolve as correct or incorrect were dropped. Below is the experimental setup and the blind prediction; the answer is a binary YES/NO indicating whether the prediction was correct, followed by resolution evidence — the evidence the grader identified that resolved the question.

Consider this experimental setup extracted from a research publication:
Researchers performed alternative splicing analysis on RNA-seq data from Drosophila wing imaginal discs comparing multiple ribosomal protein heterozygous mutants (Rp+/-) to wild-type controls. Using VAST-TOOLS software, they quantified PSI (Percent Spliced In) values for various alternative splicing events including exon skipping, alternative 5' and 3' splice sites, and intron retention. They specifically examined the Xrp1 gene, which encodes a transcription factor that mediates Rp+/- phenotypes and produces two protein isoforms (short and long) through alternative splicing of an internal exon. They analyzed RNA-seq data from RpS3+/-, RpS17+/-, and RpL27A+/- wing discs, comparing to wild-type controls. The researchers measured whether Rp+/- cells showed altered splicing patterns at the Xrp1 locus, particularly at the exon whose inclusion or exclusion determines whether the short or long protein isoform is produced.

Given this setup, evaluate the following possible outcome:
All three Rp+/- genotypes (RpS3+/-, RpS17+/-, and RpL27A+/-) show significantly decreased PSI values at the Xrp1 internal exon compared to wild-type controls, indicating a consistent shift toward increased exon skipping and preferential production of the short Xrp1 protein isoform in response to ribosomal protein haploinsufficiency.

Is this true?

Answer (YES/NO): NO